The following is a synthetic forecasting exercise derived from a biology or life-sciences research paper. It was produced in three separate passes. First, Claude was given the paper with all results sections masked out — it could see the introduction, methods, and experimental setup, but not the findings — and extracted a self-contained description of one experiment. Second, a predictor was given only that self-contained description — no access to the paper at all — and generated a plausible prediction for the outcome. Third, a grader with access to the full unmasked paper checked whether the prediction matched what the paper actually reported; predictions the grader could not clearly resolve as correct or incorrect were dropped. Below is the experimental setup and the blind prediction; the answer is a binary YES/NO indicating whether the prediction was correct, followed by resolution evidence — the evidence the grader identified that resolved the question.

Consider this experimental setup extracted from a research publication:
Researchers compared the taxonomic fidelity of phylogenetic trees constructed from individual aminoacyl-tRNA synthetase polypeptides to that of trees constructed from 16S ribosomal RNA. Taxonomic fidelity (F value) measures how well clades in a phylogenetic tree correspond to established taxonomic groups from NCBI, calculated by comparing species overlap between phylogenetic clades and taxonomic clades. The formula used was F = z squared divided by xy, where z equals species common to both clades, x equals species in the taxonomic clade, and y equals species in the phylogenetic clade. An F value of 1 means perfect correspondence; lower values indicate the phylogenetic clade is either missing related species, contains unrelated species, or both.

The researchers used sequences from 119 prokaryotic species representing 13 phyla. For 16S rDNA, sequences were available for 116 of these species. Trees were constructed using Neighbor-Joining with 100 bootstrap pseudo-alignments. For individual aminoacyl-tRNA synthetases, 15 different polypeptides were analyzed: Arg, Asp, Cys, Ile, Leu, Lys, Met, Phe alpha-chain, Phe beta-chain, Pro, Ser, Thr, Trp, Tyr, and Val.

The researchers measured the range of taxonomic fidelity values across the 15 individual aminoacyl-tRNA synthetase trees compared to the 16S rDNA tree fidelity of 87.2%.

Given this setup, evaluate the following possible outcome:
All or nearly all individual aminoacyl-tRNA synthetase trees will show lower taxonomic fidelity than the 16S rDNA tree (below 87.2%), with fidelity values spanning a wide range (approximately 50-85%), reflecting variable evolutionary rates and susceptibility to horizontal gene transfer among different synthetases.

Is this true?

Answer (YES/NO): NO